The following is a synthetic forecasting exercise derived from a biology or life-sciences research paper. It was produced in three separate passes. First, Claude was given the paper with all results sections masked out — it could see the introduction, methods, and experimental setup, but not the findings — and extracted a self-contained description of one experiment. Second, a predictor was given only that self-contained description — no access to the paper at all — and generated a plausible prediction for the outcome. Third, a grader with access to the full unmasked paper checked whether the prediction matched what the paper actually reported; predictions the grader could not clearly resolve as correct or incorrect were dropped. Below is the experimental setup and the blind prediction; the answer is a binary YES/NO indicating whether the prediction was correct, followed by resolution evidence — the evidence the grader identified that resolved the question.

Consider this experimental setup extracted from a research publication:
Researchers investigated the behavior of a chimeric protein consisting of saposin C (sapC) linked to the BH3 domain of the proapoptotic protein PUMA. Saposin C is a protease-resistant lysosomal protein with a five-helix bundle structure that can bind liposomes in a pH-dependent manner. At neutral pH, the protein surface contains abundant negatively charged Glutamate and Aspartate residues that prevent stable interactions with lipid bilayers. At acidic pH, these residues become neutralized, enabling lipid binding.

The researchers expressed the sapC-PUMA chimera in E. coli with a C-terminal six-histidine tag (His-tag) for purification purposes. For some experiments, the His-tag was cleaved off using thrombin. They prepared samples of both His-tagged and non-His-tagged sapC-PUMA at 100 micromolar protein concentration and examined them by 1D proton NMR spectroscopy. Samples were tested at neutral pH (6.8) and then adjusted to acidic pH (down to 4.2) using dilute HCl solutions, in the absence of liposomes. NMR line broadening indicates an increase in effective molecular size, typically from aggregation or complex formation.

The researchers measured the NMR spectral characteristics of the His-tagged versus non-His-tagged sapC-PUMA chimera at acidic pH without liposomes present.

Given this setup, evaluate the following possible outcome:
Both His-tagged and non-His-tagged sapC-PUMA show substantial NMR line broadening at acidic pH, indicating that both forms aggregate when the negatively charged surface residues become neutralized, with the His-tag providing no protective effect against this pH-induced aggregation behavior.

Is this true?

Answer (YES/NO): NO